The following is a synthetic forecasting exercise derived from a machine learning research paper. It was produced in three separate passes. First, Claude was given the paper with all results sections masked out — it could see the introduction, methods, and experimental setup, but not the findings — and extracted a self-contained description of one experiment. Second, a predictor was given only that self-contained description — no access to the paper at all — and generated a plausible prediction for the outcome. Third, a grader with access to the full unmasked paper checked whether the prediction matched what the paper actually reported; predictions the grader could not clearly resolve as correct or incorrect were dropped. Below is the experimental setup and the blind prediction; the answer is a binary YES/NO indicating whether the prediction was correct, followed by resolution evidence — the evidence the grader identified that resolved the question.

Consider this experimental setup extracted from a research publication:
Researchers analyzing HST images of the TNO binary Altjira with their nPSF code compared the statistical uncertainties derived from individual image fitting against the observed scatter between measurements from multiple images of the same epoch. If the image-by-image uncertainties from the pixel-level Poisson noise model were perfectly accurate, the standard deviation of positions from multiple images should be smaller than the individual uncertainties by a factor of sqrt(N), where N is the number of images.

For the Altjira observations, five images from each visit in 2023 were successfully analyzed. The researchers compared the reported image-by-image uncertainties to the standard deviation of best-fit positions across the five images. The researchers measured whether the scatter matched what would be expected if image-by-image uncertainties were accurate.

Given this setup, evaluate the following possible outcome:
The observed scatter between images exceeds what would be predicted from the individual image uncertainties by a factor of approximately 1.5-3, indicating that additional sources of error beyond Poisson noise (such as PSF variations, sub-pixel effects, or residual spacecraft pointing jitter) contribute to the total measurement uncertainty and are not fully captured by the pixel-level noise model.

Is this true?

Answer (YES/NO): YES